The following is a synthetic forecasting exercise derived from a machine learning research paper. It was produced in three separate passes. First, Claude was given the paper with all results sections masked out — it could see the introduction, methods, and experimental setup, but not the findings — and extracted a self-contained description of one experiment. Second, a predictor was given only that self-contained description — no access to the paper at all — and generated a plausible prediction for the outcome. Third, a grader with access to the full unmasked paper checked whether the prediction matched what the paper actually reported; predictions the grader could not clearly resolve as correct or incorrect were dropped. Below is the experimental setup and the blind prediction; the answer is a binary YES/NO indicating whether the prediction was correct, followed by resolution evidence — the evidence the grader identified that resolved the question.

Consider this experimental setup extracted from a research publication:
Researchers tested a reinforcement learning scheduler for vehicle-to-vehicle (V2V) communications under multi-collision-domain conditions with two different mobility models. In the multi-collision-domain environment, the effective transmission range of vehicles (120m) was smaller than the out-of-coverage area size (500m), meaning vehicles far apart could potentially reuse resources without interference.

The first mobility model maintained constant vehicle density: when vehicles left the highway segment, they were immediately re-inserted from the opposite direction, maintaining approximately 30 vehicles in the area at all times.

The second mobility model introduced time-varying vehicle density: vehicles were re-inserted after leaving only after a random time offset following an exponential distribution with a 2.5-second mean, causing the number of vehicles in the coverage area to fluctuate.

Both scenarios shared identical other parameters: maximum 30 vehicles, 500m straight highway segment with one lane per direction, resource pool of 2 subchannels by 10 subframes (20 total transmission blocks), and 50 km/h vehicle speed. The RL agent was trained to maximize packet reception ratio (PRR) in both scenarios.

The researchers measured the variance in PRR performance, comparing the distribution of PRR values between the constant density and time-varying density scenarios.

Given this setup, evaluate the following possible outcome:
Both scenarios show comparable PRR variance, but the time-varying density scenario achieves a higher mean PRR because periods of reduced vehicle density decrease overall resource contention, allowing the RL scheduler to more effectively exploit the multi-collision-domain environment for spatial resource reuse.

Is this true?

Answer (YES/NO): NO